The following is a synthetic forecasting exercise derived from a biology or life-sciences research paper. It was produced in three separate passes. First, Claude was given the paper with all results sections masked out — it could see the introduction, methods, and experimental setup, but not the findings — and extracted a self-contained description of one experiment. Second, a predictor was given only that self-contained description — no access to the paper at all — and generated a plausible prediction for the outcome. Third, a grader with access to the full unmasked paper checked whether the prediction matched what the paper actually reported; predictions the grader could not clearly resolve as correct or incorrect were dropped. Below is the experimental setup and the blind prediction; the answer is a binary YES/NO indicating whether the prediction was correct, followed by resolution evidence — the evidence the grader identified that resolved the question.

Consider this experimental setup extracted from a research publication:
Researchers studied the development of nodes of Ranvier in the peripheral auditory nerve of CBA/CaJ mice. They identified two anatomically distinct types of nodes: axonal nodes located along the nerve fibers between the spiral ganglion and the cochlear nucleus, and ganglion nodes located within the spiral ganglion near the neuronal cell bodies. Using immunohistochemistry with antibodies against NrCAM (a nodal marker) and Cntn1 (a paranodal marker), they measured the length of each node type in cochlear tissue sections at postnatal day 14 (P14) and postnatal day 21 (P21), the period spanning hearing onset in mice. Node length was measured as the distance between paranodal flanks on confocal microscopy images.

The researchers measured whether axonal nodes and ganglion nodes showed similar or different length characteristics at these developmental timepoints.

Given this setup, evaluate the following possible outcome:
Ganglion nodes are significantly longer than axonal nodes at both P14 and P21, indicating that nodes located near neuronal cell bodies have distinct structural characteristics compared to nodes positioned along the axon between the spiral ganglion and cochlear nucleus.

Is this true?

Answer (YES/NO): YES